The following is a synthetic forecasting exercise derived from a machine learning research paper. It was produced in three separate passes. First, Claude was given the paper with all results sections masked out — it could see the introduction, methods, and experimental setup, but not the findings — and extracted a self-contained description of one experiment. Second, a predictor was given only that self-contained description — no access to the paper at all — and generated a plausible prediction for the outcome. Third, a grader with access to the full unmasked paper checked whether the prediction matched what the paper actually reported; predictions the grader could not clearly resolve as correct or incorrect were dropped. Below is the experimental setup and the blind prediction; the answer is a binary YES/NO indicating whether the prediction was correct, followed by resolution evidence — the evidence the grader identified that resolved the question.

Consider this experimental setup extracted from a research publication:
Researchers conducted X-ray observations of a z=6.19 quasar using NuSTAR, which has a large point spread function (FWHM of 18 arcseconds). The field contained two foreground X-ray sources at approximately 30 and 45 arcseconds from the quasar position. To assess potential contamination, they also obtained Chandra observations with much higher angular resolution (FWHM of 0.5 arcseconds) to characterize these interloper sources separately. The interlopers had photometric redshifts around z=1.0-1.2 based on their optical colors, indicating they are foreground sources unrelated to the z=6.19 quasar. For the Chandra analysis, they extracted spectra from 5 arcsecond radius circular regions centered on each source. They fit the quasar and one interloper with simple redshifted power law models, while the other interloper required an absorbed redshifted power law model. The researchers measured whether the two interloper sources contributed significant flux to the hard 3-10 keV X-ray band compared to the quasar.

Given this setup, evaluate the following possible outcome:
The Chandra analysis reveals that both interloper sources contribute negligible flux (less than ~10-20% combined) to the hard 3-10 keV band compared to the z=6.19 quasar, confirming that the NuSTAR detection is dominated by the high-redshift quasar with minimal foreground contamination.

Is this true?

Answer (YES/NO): NO